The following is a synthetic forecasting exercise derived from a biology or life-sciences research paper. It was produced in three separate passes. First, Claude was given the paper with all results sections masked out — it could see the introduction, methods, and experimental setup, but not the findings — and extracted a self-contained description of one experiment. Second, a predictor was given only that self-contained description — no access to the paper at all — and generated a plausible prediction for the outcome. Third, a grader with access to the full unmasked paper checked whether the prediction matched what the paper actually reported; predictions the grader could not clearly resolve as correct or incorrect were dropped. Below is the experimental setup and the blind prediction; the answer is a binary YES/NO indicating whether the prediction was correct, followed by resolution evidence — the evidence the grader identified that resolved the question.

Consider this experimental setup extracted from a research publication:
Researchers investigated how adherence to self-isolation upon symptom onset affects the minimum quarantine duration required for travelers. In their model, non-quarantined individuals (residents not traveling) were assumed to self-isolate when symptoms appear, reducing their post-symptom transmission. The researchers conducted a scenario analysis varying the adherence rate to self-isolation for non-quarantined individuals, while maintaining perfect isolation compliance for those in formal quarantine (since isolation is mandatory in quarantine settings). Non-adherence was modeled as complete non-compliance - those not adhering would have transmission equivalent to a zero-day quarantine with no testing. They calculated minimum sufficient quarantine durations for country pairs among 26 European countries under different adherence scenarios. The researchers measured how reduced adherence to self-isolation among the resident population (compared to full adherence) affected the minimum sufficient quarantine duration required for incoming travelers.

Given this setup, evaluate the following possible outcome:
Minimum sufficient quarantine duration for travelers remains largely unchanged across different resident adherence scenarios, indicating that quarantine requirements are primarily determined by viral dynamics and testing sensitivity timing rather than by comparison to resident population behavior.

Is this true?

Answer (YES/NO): NO